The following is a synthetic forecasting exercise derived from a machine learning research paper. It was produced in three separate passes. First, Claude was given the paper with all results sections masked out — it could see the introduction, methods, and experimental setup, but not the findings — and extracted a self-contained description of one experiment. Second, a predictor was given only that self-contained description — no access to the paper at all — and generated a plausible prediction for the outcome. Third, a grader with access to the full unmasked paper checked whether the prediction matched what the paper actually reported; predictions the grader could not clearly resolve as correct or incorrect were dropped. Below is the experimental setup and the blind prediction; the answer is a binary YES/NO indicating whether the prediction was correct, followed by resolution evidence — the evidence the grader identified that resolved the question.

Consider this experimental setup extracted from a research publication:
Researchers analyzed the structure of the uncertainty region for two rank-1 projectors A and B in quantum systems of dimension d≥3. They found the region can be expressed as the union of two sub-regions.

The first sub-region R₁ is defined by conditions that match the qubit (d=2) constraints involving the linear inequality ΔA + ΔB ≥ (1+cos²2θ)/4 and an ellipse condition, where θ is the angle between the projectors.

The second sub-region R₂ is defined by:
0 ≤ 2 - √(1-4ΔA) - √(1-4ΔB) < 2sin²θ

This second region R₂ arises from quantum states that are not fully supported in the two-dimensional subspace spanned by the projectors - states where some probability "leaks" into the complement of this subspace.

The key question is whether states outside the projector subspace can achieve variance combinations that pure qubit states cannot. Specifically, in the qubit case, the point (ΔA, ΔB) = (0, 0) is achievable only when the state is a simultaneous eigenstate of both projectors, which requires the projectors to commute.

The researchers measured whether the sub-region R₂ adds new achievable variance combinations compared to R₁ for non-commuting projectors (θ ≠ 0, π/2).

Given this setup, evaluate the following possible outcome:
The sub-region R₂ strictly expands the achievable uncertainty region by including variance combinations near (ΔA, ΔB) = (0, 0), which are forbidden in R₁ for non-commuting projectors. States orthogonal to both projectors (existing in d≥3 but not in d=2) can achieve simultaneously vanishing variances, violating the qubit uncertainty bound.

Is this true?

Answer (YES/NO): YES